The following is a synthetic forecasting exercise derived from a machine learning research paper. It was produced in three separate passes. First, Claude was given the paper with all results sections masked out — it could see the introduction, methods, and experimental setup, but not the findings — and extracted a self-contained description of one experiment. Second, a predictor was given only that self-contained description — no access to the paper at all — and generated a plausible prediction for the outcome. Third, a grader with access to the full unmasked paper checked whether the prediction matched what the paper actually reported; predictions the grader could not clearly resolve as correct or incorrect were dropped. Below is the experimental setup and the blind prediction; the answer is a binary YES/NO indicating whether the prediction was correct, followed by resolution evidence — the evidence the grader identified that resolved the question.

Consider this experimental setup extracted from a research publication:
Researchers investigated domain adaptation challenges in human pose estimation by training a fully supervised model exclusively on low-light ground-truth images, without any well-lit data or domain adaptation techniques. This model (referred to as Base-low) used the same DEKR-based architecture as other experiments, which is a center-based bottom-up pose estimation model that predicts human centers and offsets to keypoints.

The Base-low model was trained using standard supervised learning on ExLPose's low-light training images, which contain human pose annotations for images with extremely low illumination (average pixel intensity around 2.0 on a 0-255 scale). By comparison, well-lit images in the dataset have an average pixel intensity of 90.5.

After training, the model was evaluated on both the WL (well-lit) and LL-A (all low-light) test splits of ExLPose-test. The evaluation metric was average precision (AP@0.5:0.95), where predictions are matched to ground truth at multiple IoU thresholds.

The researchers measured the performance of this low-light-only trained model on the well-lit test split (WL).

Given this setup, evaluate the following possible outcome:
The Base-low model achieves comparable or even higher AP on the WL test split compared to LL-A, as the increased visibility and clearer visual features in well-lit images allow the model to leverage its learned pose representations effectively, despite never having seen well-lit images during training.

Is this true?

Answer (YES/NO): NO